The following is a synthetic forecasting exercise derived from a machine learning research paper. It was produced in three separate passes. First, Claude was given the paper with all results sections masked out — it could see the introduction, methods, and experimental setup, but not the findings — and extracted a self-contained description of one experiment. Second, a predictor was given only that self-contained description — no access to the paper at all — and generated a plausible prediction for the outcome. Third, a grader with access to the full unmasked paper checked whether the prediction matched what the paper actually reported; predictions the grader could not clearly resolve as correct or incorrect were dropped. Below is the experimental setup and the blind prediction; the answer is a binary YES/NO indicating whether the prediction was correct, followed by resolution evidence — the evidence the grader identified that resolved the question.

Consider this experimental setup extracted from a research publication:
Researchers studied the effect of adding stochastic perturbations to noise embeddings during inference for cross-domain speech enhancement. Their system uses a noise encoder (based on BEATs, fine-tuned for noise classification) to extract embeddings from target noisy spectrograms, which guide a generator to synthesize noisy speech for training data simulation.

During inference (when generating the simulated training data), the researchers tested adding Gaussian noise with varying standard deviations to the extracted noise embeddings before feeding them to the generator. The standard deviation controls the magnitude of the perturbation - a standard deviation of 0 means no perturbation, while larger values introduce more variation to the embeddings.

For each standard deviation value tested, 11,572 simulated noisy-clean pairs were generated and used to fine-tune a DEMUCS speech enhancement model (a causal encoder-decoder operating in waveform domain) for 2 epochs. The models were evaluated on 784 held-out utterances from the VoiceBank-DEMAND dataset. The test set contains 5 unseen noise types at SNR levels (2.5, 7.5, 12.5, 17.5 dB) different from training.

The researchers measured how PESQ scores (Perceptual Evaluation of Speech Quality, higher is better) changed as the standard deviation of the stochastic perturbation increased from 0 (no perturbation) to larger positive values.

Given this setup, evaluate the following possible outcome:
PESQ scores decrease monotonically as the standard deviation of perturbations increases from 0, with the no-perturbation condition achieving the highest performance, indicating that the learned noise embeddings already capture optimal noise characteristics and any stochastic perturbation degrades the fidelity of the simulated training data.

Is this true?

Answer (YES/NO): NO